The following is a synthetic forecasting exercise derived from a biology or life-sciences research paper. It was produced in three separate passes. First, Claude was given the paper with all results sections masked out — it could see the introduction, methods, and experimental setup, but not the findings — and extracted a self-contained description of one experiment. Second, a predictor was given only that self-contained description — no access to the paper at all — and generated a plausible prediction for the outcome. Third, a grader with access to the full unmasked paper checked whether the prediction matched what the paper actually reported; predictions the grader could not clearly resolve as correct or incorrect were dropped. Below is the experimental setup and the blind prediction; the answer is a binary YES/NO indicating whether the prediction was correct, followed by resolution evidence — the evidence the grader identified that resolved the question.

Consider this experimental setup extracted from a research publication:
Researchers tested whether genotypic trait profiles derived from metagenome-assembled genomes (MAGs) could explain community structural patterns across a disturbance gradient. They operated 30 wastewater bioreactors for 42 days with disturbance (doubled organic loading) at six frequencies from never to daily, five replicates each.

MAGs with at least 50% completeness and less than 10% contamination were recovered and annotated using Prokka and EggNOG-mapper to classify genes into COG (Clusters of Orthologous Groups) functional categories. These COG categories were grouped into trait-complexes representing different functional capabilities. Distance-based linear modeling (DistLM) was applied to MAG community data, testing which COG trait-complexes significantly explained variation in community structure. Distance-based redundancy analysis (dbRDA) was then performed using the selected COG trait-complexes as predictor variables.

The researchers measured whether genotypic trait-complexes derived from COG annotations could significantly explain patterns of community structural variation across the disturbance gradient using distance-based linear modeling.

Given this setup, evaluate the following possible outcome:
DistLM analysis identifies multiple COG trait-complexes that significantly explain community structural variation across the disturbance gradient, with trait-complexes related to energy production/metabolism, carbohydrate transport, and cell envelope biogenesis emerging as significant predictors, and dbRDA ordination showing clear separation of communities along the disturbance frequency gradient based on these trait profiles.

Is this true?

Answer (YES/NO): NO